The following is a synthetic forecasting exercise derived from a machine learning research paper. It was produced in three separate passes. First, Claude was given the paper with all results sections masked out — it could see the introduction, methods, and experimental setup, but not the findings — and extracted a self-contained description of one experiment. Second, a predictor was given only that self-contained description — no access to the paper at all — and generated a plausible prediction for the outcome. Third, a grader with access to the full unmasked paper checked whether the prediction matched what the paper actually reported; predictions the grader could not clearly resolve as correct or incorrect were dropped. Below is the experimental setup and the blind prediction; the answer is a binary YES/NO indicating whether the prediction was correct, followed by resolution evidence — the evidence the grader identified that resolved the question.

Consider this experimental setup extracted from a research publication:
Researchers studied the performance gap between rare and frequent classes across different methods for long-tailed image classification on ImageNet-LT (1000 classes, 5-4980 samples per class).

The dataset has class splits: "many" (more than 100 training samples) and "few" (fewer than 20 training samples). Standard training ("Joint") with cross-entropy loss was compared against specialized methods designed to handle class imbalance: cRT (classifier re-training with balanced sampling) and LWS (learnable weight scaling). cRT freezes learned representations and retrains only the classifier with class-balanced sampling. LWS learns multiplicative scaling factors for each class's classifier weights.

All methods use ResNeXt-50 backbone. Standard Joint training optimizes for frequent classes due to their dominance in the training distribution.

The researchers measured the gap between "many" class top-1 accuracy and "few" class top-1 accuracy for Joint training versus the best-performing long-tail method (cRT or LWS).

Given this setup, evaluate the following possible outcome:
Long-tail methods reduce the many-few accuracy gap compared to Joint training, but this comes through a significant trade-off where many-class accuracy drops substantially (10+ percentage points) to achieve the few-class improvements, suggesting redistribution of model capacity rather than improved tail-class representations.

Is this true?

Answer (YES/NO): NO